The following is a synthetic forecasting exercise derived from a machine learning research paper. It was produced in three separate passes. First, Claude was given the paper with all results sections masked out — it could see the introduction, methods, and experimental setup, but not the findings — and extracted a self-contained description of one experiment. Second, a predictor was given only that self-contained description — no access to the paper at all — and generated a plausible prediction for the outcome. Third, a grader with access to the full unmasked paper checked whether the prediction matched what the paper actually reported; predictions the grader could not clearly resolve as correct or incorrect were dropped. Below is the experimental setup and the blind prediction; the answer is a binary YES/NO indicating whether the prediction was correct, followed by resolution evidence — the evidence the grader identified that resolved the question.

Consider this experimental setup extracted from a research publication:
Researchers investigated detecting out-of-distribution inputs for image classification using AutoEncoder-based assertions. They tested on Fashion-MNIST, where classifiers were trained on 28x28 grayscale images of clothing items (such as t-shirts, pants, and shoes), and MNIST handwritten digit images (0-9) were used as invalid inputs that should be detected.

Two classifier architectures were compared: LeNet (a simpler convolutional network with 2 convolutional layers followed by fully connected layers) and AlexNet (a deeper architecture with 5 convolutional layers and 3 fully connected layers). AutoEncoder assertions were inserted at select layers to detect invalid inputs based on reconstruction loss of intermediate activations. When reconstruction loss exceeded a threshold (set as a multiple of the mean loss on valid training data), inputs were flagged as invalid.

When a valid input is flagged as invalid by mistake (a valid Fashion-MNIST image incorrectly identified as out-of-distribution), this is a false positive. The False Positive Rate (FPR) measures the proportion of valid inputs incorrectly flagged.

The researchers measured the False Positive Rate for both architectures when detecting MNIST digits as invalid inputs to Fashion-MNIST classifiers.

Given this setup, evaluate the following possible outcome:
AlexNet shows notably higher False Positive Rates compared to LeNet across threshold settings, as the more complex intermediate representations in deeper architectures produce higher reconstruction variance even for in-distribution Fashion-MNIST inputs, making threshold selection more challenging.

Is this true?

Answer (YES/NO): NO